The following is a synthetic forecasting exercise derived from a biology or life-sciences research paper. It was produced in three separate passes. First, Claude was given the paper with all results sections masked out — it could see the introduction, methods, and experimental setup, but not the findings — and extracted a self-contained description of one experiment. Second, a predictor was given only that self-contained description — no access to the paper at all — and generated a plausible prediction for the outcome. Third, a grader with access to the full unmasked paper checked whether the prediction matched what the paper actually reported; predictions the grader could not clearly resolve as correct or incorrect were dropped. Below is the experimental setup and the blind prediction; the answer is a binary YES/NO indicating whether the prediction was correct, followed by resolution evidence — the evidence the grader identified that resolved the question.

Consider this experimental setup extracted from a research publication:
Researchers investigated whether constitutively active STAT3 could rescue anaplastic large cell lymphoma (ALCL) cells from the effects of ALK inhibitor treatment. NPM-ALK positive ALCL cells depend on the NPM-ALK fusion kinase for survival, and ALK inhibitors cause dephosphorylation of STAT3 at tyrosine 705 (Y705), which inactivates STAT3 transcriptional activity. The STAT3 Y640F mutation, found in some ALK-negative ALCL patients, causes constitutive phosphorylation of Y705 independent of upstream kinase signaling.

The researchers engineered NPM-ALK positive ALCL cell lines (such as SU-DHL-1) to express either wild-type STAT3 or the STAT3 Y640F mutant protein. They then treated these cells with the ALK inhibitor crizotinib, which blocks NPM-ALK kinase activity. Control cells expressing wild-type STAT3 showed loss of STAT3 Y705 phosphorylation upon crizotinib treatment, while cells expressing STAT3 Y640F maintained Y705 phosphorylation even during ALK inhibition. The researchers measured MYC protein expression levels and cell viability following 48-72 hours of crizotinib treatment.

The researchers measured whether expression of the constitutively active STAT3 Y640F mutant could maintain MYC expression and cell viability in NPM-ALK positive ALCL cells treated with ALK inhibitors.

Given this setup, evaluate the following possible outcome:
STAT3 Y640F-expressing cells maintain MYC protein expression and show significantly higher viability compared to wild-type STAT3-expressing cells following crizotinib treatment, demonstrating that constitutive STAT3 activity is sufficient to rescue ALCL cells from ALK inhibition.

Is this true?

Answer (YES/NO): YES